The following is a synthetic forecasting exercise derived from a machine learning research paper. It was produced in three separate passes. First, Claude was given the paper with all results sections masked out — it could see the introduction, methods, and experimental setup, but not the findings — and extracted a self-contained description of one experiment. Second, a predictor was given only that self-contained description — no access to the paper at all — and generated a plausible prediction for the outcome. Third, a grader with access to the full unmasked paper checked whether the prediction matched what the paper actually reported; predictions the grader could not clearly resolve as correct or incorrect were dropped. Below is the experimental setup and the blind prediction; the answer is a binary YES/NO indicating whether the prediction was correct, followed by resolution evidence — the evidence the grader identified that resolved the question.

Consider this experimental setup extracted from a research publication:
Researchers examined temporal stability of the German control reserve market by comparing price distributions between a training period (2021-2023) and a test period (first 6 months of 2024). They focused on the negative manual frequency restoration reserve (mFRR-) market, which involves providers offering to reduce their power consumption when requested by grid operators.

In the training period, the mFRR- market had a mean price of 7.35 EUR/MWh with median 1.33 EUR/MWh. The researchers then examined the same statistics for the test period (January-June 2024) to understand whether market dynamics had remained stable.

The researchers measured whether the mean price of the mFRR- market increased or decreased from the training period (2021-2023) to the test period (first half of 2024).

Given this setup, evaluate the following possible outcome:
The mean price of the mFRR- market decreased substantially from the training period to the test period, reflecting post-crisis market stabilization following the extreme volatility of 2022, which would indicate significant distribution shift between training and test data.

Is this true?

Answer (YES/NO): NO